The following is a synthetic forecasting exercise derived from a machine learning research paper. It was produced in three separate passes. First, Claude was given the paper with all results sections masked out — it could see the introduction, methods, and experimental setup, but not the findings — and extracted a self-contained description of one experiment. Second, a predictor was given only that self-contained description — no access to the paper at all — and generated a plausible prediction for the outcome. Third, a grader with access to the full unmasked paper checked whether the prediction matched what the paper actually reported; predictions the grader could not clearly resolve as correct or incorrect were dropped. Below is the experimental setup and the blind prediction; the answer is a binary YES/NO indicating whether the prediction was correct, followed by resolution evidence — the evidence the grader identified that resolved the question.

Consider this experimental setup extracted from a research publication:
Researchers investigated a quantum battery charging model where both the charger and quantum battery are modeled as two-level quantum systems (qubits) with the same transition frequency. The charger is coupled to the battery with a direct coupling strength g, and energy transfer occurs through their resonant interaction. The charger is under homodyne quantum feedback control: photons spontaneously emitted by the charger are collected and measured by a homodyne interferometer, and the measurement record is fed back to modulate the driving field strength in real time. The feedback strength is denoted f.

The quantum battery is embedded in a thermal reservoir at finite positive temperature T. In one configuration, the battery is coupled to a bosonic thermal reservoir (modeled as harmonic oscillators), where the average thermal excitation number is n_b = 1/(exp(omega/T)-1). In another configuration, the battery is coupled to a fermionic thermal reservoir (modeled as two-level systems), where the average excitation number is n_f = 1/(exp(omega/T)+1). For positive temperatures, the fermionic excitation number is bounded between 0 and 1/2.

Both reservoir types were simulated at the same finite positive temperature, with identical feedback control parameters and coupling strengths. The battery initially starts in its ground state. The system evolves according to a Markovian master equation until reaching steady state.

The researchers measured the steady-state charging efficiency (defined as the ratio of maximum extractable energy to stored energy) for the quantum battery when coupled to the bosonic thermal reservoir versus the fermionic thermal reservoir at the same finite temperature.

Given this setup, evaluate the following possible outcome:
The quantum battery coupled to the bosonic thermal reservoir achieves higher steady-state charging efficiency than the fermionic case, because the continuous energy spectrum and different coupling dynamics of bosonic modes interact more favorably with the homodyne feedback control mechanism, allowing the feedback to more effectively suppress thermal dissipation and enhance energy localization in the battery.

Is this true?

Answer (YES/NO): NO